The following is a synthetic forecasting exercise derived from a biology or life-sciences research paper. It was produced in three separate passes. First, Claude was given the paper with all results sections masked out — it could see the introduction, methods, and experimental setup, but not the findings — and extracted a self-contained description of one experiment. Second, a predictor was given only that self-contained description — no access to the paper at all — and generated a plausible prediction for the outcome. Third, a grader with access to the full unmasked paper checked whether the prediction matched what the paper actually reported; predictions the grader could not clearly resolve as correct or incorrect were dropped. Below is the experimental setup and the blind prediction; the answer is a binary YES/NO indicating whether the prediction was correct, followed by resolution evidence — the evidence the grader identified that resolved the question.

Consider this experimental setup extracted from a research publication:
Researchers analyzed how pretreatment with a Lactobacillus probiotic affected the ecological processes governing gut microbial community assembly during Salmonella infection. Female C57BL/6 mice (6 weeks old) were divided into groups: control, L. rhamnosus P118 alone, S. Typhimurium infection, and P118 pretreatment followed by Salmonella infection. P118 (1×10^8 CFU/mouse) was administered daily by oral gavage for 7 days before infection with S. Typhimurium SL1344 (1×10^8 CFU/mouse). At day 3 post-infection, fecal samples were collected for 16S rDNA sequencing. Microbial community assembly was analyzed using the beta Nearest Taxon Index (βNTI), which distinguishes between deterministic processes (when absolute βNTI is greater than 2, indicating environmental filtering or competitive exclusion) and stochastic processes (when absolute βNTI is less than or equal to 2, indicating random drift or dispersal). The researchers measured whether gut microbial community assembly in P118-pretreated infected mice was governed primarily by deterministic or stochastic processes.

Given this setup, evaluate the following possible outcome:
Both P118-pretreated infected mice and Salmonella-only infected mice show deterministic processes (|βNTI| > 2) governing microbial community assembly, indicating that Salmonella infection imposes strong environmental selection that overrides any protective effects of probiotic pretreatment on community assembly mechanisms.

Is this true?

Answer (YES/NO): NO